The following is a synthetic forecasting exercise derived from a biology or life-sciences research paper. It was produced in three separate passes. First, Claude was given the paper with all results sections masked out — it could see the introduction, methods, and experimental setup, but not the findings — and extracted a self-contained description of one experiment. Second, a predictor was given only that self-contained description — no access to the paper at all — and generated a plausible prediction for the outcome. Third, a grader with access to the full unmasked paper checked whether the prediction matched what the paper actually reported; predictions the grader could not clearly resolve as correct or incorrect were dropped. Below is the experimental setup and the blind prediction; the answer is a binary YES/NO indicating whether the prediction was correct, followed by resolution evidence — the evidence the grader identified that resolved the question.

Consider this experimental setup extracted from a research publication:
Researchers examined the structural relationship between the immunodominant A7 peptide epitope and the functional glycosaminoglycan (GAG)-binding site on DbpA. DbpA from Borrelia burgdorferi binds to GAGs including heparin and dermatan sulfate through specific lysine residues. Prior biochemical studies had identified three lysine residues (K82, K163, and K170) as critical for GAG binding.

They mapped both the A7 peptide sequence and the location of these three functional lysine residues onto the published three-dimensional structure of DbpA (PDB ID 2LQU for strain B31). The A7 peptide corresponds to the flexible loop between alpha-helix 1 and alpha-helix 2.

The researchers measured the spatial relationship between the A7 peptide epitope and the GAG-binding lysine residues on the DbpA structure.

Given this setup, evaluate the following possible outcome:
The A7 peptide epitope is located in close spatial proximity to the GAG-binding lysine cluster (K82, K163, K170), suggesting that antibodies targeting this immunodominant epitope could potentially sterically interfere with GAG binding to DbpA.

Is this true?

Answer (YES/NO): YES